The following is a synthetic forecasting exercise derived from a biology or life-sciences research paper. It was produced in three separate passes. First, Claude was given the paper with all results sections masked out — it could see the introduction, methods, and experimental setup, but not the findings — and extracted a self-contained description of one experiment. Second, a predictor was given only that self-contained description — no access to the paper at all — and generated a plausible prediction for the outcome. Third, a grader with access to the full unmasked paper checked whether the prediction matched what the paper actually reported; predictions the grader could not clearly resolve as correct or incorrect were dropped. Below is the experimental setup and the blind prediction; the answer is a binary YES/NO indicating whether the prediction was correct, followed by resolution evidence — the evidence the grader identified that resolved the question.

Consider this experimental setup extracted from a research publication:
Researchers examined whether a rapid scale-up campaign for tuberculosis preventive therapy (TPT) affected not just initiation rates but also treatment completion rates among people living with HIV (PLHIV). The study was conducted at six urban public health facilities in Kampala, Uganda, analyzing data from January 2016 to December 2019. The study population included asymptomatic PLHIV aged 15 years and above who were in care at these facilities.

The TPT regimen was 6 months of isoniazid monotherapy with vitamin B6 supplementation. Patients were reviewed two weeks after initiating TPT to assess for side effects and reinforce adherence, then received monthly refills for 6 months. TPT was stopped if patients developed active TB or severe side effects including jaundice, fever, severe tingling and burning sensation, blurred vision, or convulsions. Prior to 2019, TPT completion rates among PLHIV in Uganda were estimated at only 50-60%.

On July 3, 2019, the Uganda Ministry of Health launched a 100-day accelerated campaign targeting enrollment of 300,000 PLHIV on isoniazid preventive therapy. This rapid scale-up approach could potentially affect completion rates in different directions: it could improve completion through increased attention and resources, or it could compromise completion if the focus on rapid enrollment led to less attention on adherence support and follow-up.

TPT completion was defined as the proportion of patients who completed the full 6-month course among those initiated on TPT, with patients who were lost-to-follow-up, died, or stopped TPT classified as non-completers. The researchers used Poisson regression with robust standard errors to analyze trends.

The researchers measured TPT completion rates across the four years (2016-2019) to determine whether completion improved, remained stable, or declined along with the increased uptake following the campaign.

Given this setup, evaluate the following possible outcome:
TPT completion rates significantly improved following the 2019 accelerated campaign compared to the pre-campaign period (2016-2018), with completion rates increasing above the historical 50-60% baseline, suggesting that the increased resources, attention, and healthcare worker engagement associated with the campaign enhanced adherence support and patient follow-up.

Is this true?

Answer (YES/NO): YES